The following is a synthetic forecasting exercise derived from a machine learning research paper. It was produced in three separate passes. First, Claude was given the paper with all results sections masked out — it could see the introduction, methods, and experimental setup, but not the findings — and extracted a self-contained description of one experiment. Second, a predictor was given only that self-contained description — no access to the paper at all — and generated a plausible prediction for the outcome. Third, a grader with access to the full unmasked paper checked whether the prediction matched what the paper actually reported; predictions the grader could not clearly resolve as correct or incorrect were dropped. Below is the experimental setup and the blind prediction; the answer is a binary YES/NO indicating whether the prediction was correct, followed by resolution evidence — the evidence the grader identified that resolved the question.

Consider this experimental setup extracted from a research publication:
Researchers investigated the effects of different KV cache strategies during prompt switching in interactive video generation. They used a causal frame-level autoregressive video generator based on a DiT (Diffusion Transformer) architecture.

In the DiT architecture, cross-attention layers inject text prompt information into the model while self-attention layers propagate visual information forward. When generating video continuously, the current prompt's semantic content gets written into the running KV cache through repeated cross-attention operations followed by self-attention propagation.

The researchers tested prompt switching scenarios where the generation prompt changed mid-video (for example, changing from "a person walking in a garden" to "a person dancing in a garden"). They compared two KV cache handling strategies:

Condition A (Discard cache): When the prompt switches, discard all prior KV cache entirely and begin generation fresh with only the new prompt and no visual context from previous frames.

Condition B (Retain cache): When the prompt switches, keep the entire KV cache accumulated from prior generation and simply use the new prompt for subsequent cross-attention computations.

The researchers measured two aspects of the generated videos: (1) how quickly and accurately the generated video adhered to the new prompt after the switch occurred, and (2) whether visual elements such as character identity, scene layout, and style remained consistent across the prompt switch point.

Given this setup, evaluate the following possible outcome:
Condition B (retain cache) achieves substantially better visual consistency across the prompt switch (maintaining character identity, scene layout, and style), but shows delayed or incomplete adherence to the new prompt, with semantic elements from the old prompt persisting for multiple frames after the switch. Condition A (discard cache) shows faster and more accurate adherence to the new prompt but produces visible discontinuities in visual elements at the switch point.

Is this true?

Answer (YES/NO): YES